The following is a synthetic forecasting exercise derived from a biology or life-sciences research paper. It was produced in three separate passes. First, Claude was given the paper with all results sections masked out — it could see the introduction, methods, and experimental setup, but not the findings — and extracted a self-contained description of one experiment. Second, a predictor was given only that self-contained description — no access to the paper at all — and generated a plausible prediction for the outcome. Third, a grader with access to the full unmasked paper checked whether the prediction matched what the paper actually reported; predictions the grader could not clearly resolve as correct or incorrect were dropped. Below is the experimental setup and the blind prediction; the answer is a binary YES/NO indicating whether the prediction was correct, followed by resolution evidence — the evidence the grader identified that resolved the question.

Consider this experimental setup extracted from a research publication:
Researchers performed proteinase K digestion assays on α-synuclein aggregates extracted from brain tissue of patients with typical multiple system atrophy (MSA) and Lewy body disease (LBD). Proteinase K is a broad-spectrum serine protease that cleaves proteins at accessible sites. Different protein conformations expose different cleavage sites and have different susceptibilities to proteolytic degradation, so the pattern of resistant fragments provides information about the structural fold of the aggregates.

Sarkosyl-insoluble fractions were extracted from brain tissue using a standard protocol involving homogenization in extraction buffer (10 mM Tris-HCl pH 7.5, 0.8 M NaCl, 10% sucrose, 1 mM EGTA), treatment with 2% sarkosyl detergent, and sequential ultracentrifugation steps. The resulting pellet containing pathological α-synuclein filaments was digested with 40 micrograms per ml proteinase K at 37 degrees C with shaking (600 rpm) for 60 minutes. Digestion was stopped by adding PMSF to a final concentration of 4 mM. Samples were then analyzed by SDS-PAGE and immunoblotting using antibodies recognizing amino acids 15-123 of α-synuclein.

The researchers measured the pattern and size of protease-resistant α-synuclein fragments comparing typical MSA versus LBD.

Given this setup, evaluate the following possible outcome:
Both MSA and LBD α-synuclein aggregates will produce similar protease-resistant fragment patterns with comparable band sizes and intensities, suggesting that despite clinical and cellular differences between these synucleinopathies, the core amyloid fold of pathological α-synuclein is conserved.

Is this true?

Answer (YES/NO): NO